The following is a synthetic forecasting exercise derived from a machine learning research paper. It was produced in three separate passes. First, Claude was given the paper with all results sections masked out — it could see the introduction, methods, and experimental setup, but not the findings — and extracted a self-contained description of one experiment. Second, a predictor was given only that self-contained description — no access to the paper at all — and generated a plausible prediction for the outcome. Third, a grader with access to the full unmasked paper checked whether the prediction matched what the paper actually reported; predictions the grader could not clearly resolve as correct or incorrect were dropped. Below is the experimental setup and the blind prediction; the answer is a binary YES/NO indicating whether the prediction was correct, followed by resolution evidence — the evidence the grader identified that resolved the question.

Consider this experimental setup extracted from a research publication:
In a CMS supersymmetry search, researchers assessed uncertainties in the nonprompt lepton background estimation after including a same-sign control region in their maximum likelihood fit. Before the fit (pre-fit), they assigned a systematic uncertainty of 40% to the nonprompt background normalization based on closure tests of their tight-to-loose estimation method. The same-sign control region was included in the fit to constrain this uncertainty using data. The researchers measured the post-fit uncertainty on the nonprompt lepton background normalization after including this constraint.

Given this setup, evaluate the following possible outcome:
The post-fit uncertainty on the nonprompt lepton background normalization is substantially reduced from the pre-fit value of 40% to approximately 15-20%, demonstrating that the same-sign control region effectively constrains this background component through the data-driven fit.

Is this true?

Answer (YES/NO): NO